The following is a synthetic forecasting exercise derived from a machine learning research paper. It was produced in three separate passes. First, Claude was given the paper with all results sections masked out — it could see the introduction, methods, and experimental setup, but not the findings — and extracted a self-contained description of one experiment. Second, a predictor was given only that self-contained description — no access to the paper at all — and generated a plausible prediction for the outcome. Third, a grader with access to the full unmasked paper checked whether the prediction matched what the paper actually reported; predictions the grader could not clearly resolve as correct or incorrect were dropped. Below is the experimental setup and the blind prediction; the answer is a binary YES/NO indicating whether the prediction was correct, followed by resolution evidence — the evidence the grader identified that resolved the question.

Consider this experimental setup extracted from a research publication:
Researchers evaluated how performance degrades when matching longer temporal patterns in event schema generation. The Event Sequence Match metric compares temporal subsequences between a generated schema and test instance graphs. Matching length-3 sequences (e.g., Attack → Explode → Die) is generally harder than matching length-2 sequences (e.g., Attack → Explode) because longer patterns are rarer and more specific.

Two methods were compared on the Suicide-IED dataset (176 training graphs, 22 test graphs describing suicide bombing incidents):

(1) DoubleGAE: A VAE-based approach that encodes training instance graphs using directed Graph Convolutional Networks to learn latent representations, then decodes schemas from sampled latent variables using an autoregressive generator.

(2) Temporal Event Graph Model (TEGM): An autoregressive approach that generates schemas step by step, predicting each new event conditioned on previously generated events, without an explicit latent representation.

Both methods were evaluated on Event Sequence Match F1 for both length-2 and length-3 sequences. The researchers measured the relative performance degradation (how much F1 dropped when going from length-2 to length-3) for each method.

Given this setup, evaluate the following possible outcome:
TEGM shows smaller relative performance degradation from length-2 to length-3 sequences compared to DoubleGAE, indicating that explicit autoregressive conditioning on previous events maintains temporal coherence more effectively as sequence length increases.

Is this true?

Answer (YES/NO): NO